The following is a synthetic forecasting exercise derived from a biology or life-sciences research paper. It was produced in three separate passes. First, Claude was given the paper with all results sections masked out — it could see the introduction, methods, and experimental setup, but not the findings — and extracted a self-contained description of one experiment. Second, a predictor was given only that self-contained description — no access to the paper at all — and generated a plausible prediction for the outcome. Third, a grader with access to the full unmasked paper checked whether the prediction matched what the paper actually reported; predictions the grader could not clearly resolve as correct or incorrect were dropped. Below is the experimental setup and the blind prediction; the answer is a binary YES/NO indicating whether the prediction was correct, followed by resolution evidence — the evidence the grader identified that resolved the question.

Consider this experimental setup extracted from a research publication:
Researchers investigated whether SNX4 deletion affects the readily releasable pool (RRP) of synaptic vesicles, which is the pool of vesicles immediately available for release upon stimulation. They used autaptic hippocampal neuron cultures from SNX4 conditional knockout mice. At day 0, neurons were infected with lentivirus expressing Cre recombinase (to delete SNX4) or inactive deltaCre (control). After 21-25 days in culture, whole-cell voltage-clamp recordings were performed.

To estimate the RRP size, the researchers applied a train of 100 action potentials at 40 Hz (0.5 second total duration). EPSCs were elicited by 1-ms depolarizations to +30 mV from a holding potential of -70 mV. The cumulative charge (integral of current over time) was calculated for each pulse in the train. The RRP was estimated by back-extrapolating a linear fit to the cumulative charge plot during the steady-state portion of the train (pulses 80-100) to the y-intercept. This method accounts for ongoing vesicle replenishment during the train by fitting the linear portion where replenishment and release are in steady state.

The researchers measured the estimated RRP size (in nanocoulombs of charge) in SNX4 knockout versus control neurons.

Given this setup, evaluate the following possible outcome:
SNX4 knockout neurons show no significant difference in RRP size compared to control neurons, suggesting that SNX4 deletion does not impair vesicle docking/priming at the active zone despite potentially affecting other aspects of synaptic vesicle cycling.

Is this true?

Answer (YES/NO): YES